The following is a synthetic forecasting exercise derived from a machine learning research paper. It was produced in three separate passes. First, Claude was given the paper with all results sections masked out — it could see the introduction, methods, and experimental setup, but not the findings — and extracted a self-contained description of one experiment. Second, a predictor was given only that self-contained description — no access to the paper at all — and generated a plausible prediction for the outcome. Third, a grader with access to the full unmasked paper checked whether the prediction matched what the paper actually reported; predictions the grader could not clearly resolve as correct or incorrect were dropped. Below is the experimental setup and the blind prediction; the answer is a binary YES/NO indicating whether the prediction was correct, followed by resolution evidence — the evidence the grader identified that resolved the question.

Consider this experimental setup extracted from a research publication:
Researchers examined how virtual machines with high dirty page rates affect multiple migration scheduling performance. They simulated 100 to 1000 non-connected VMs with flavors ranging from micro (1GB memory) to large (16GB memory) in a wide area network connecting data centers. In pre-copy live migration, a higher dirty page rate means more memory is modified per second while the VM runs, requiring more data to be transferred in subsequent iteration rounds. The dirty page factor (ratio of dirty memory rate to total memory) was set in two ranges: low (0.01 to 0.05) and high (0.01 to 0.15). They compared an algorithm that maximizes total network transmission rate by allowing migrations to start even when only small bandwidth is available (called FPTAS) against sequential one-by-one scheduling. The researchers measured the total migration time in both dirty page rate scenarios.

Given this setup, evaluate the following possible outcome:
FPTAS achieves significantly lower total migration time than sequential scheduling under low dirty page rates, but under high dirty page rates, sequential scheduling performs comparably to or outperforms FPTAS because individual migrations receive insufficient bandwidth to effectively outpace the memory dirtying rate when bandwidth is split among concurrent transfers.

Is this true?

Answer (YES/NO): YES